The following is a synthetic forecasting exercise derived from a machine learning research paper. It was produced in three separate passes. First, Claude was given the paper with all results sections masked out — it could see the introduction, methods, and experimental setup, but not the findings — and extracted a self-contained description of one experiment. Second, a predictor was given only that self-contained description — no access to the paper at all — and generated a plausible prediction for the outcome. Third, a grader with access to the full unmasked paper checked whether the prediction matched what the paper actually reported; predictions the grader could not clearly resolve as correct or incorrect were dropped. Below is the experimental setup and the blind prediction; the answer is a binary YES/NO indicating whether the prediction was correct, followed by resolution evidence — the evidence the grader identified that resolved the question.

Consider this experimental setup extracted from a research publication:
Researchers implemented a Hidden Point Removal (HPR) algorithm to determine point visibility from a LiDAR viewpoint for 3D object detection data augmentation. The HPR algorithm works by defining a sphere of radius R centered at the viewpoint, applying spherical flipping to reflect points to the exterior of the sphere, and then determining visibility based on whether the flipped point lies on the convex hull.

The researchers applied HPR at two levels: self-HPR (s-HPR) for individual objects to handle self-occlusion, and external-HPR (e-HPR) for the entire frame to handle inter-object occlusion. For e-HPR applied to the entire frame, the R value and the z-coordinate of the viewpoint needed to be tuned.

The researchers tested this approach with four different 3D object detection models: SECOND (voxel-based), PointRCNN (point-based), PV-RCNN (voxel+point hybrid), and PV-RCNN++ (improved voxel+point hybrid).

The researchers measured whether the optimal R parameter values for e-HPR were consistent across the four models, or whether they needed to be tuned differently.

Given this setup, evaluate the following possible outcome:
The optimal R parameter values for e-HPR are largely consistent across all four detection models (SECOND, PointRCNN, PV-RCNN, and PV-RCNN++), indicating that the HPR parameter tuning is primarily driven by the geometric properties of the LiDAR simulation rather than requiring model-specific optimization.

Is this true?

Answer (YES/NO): NO